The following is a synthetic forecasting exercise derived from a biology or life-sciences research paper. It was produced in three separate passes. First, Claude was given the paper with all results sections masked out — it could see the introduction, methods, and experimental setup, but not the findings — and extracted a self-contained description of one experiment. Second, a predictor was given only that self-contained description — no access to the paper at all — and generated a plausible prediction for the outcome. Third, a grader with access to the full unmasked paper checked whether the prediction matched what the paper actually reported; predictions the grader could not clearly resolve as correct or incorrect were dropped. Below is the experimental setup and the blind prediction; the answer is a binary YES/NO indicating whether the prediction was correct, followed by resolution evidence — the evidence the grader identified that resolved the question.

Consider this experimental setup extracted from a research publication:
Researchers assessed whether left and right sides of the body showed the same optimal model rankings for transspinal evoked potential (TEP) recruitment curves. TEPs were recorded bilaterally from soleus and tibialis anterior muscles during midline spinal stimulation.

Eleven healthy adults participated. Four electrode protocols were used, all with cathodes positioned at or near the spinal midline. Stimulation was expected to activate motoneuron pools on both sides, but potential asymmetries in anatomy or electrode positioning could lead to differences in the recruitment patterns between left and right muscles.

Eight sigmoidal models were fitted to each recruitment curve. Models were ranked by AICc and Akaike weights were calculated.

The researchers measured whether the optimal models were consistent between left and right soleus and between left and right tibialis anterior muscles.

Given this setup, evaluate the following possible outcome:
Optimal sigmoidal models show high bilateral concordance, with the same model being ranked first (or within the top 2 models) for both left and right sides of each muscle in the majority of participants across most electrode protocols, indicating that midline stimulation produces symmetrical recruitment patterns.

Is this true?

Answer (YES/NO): YES